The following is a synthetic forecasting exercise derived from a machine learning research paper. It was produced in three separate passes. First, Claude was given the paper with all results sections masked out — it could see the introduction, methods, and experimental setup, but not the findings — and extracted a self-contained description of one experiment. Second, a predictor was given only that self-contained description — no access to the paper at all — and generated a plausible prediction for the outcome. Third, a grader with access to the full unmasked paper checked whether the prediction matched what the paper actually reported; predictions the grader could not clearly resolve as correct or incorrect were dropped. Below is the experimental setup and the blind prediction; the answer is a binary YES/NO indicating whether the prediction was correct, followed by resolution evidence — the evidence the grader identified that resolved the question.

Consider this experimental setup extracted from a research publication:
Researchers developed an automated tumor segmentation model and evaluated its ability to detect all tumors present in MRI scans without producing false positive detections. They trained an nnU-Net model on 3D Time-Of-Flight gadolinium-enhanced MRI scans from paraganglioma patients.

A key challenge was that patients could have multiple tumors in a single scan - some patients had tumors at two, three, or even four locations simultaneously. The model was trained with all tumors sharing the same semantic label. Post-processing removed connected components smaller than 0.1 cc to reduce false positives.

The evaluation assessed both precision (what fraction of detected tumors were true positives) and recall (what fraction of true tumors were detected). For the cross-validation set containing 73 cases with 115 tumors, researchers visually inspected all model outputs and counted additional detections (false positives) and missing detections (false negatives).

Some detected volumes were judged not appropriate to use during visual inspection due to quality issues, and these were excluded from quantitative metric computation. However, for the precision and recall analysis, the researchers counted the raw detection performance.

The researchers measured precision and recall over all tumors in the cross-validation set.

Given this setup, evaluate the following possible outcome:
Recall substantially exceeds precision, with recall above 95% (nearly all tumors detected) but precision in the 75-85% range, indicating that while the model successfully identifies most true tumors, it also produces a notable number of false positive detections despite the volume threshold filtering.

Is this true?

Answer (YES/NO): NO